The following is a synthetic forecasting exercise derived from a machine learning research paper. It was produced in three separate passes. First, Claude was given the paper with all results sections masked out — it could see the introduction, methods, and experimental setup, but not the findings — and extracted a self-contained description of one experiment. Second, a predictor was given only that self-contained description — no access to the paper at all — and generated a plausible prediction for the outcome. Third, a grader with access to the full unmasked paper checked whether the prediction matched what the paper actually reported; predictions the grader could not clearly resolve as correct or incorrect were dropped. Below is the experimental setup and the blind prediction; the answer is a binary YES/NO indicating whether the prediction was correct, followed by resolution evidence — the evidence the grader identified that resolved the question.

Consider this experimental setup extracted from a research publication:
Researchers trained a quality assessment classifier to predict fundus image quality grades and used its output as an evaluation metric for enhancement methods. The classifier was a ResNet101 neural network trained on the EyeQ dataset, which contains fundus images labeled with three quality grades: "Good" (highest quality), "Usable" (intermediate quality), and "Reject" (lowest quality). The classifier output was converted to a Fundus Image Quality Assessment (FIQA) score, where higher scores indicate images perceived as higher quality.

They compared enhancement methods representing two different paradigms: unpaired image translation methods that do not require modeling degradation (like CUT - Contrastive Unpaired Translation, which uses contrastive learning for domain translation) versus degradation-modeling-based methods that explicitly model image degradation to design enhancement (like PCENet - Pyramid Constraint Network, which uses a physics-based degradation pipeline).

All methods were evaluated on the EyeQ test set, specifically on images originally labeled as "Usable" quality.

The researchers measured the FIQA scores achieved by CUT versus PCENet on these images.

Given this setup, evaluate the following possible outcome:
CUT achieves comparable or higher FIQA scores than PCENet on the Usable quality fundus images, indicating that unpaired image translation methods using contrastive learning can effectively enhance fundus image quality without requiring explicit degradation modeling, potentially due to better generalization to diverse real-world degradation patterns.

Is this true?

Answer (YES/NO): NO